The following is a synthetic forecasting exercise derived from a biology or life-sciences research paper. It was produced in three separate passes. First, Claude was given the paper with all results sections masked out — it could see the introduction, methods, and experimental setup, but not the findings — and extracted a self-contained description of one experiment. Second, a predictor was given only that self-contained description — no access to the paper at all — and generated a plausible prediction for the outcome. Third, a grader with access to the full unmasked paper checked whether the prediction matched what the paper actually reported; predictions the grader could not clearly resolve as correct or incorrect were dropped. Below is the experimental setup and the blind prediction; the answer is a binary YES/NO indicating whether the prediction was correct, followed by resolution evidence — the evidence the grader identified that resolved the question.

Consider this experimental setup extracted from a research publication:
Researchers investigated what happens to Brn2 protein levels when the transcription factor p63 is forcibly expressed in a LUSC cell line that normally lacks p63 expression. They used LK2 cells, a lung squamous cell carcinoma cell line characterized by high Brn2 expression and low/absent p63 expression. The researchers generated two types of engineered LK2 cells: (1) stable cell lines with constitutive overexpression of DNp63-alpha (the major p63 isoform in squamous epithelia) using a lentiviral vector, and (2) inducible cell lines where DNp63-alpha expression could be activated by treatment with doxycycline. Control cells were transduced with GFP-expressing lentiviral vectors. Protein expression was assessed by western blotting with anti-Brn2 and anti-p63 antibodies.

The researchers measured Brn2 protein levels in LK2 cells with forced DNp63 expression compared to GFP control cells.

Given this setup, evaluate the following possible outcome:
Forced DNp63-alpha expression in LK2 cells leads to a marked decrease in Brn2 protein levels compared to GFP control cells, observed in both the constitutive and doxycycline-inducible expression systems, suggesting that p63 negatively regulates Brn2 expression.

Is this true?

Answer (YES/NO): YES